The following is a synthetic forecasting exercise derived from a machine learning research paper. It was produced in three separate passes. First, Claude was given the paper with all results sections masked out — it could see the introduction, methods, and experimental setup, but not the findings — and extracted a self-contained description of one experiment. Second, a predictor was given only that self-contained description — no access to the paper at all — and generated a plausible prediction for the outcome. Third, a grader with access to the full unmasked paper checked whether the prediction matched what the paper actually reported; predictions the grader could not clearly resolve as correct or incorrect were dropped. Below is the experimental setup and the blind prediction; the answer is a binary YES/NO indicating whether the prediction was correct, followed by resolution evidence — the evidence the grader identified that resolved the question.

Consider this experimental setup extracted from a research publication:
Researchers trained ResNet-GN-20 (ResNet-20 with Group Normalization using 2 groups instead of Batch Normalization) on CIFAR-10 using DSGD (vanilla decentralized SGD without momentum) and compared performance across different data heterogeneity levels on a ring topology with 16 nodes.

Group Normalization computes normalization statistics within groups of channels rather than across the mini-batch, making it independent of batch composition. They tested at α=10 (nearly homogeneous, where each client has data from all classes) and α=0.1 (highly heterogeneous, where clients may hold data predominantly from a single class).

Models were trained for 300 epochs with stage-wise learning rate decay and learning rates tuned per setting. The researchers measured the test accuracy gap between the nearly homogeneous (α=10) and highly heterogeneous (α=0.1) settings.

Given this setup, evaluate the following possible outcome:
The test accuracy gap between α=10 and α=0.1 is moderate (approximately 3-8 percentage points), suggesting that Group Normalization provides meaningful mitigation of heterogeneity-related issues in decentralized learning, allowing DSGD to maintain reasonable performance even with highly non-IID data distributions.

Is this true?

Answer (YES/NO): NO